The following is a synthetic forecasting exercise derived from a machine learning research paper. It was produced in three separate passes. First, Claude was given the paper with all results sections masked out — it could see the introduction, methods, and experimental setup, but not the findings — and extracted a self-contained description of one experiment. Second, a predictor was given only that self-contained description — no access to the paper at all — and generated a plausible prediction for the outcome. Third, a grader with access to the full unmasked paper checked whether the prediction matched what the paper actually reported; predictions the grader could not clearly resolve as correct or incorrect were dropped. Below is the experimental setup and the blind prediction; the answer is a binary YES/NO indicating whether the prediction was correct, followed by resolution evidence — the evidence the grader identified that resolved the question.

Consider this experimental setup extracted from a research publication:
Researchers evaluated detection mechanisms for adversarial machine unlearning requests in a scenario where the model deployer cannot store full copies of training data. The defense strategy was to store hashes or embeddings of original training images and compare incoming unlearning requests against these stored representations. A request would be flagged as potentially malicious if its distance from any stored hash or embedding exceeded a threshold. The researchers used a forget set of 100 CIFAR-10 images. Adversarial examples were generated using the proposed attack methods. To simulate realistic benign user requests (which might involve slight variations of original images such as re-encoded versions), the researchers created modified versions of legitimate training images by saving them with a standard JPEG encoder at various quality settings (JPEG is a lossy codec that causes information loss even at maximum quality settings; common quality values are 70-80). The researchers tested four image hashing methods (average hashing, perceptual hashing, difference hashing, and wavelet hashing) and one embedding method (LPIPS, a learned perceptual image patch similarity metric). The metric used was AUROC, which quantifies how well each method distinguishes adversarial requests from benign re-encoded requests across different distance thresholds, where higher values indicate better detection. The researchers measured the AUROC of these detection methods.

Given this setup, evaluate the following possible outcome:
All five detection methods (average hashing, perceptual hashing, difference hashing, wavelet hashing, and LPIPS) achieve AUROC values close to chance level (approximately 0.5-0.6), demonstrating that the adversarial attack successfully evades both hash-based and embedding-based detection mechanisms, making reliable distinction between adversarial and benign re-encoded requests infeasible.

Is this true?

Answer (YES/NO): NO